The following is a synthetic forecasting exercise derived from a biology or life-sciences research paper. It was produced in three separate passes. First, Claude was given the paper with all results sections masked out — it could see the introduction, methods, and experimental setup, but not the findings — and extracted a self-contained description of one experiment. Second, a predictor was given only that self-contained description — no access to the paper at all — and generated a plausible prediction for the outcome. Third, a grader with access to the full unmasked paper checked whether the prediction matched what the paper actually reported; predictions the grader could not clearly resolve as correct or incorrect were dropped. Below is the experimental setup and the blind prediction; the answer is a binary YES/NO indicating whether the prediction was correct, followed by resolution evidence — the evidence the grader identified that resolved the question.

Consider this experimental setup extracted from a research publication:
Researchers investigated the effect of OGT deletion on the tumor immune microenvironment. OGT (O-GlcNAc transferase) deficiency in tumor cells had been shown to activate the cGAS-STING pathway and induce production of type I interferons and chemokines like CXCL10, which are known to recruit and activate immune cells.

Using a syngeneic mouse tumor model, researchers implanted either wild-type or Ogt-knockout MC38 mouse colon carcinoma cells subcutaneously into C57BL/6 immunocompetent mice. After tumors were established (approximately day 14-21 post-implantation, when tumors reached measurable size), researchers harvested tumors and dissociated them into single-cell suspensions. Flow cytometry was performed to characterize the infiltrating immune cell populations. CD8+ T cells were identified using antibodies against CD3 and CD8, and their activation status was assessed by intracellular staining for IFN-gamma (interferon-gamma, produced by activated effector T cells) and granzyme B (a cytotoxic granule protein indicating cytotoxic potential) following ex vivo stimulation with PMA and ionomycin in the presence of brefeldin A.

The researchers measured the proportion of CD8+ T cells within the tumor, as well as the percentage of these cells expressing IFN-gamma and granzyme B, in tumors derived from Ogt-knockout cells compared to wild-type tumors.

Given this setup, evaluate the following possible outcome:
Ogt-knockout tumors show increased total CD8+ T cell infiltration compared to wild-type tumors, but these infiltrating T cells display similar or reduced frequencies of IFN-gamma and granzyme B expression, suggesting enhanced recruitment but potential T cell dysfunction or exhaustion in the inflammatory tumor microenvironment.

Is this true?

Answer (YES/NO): NO